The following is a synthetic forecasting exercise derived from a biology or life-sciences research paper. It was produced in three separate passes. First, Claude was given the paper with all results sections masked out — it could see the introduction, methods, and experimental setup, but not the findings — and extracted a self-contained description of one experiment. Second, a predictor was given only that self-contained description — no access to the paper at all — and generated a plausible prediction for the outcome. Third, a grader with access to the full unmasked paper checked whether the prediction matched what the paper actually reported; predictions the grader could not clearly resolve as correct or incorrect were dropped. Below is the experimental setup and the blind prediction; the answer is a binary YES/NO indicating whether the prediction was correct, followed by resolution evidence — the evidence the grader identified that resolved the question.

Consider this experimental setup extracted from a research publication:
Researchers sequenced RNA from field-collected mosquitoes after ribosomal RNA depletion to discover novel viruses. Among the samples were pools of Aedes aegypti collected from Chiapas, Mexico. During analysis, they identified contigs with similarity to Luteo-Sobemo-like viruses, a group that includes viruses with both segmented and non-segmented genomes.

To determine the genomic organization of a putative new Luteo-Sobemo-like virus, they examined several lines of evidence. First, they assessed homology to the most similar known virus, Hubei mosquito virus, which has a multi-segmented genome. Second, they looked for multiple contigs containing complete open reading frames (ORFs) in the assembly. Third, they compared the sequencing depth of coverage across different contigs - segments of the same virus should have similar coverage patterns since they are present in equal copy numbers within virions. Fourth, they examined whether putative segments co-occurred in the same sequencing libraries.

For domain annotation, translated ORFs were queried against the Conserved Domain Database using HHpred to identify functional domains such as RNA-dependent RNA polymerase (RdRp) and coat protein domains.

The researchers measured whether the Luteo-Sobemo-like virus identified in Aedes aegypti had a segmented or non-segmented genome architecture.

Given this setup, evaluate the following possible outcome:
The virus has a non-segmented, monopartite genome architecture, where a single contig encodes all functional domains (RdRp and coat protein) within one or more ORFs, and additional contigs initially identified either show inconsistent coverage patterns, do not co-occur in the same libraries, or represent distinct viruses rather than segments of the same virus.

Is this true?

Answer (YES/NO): NO